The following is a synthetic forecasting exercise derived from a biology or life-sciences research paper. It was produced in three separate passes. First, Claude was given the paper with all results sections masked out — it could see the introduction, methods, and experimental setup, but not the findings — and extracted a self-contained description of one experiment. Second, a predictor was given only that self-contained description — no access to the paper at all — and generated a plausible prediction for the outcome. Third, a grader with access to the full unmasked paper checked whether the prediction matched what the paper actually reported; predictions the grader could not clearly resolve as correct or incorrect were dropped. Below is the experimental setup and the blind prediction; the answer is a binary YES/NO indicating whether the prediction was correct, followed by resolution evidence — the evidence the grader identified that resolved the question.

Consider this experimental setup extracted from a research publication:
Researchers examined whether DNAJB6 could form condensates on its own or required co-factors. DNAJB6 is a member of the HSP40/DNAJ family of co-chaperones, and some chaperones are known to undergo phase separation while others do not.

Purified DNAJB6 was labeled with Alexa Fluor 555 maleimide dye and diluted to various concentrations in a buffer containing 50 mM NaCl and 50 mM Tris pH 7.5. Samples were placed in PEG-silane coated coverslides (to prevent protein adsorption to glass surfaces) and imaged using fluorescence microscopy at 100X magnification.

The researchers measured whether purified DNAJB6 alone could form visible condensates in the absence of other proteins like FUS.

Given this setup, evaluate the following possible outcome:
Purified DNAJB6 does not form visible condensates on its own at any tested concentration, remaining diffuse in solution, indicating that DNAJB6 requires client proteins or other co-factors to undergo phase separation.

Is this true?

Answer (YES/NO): NO